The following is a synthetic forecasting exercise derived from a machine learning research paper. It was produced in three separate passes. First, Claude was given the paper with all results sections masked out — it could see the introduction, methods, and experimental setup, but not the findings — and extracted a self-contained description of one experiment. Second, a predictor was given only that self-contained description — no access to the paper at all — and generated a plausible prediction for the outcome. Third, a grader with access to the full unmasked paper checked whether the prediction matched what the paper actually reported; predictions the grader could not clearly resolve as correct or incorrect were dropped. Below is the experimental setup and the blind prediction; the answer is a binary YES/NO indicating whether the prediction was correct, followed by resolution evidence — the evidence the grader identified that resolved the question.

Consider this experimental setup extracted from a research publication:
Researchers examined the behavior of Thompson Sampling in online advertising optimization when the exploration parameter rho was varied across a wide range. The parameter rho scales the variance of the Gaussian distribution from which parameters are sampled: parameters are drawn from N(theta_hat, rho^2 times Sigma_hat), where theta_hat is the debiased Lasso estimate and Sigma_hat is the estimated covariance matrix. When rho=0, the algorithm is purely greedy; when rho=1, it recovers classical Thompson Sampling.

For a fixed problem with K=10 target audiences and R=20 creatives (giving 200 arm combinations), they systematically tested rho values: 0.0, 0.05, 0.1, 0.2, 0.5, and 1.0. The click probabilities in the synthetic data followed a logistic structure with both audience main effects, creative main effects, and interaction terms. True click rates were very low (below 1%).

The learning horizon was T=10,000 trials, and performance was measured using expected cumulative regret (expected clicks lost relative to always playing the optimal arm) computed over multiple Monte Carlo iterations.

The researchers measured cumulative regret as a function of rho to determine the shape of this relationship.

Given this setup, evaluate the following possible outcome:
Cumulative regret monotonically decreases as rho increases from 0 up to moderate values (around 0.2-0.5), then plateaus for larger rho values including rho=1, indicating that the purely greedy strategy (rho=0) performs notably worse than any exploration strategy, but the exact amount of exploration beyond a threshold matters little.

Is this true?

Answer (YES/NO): NO